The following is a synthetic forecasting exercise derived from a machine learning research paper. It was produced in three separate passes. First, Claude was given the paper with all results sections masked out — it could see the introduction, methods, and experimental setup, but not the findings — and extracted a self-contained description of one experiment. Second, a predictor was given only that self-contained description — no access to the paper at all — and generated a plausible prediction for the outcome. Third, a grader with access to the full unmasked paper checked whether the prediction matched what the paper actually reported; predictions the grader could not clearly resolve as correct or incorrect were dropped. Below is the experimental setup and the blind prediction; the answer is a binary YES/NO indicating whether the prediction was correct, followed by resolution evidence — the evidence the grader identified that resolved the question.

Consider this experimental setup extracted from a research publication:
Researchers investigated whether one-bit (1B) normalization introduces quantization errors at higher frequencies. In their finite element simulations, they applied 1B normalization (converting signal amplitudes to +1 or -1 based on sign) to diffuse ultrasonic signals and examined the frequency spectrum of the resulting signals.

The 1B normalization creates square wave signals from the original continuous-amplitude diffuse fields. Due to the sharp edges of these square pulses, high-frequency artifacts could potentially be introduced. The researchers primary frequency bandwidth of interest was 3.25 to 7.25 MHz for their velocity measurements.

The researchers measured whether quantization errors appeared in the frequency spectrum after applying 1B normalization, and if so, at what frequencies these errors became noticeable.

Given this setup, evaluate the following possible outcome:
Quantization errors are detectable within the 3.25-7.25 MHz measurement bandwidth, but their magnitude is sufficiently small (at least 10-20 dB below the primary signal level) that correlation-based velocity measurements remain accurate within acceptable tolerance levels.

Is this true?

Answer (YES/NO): NO